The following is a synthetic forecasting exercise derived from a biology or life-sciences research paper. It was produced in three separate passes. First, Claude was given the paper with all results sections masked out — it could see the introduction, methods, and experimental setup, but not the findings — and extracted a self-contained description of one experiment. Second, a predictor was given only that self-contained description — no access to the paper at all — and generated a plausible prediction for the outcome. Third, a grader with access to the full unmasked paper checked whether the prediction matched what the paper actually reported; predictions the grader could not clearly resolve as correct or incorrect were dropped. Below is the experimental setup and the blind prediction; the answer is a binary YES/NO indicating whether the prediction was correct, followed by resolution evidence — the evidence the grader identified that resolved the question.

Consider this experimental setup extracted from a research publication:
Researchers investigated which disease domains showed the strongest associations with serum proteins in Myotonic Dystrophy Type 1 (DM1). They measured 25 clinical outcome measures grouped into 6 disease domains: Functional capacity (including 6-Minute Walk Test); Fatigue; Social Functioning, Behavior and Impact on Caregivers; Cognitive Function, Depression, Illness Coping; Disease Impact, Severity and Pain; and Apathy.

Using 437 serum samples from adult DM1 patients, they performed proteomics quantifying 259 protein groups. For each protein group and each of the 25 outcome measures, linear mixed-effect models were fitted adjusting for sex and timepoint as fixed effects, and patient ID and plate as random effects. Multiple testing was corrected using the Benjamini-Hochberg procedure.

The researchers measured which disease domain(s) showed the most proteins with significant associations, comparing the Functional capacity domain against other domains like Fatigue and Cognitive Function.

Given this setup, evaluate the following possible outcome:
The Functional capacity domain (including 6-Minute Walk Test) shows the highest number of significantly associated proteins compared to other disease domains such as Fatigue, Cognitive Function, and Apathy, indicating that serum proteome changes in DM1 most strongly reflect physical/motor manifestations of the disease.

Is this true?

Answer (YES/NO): YES